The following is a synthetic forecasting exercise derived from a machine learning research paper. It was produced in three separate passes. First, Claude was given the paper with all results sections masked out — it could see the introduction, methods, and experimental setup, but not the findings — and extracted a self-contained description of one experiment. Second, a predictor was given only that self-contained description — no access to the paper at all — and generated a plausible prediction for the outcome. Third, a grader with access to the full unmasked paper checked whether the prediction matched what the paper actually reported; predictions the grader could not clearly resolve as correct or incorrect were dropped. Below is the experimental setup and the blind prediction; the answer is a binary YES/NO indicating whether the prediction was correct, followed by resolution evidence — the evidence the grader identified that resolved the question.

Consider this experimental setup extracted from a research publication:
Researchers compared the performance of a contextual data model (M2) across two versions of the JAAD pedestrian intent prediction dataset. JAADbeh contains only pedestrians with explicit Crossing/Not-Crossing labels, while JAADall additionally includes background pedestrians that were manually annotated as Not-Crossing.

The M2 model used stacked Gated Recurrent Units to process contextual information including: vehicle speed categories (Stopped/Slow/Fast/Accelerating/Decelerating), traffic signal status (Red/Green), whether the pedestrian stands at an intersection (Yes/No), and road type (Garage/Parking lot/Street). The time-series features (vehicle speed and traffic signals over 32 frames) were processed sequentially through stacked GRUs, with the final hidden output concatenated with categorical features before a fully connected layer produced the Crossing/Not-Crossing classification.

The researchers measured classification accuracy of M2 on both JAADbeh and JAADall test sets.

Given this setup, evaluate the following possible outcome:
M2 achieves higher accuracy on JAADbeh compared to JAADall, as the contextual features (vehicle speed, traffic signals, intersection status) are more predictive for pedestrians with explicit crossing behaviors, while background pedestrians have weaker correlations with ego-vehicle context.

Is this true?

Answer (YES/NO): YES